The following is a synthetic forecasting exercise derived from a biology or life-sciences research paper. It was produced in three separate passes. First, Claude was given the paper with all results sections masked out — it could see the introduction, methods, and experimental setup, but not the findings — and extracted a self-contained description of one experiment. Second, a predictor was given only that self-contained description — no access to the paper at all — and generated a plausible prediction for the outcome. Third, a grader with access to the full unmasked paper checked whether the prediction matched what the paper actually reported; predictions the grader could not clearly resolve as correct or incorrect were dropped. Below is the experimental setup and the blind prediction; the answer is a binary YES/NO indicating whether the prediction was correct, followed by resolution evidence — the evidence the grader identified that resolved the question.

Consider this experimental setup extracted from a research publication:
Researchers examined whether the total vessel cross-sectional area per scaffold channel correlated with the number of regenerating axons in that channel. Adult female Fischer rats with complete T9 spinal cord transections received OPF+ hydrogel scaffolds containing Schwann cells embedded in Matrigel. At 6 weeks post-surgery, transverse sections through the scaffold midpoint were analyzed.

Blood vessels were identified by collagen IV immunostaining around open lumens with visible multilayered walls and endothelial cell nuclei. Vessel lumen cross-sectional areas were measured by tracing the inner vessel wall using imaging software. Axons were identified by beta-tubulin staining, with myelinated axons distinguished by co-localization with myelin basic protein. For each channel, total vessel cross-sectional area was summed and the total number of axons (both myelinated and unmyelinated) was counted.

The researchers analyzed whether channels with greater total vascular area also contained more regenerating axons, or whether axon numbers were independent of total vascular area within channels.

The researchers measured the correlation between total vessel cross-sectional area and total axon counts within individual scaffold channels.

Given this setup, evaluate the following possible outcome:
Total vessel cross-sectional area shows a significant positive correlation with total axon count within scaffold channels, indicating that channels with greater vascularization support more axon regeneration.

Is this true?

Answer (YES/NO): NO